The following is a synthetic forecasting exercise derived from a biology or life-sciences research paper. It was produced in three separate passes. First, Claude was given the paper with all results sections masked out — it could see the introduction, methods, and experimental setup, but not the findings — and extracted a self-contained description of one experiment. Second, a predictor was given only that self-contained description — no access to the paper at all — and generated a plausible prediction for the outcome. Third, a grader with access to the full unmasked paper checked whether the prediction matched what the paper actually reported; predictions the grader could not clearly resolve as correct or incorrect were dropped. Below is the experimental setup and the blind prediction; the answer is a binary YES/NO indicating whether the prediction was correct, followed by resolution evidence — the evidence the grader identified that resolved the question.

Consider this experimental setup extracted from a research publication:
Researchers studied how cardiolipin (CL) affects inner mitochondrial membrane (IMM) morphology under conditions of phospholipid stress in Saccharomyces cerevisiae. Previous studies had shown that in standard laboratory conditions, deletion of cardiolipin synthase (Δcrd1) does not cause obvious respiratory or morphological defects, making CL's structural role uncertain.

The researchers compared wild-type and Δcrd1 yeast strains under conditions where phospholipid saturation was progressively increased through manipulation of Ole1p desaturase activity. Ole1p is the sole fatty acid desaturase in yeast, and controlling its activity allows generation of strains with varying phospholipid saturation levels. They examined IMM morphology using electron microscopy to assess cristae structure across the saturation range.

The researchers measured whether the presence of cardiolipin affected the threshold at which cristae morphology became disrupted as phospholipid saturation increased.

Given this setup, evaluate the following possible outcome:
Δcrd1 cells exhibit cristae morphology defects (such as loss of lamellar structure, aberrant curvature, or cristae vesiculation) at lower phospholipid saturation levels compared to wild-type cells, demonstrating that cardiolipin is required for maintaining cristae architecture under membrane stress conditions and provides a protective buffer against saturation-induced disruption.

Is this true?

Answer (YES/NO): YES